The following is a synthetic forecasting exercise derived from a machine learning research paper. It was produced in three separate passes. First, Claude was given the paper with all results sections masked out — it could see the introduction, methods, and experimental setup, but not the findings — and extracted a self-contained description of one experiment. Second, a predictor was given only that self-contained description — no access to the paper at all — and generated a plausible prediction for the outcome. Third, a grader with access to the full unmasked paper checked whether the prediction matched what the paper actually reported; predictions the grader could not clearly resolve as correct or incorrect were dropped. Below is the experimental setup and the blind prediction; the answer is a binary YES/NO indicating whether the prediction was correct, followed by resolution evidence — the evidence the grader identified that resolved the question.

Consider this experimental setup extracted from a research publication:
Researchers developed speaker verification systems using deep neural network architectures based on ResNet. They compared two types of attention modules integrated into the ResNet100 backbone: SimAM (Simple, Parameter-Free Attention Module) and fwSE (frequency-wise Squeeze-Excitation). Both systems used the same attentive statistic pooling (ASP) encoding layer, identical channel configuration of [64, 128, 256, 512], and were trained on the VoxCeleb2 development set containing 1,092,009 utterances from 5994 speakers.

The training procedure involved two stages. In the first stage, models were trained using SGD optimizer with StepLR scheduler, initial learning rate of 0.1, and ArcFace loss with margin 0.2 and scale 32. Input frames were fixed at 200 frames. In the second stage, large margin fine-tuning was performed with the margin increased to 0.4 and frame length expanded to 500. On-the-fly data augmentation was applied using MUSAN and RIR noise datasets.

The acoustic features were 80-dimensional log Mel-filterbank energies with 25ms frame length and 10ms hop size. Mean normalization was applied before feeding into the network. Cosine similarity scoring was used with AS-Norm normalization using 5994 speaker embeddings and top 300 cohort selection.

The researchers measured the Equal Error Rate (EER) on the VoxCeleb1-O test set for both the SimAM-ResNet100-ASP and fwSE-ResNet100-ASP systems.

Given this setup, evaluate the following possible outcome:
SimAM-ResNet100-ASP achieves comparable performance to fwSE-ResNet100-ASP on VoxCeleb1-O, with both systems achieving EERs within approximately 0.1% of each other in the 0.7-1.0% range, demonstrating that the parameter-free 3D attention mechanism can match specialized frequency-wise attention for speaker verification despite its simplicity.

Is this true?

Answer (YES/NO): NO